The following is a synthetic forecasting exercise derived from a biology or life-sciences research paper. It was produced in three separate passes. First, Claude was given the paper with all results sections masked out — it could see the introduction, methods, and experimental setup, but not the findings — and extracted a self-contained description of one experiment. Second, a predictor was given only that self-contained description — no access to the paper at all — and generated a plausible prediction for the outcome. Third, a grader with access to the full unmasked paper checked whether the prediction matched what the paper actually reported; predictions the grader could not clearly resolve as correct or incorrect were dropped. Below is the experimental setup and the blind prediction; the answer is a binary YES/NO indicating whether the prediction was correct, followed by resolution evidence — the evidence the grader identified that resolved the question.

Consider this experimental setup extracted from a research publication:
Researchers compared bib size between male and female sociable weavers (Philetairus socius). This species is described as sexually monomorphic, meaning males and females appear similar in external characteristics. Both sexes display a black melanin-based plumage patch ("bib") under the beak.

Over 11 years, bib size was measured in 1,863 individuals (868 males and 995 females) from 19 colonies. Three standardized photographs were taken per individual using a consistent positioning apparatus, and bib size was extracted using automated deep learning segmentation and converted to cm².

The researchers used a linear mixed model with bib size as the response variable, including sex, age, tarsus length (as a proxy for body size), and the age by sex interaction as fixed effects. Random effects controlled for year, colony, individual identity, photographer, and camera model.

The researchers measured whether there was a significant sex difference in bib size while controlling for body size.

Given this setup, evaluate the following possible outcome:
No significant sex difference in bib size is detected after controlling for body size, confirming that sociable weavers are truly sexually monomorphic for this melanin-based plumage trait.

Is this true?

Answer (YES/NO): NO